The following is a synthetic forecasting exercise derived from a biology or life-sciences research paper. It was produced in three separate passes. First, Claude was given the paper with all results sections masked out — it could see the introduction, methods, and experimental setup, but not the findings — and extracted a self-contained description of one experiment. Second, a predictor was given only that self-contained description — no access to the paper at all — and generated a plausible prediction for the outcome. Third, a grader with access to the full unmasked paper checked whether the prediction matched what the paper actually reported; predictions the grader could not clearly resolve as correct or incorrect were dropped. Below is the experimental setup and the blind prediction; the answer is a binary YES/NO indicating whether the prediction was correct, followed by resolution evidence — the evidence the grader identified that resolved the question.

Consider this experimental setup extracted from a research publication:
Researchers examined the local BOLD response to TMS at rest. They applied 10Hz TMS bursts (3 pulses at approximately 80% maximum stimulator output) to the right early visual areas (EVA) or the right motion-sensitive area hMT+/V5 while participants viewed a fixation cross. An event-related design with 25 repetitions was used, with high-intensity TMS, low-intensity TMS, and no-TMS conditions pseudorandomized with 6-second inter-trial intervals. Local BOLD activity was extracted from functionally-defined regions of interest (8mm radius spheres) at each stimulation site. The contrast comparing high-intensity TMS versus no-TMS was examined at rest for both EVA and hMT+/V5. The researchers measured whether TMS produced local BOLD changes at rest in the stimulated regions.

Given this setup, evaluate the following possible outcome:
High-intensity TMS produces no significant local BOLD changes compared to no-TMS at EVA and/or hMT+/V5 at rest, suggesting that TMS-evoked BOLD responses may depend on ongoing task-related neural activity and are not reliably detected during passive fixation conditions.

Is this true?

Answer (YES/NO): NO